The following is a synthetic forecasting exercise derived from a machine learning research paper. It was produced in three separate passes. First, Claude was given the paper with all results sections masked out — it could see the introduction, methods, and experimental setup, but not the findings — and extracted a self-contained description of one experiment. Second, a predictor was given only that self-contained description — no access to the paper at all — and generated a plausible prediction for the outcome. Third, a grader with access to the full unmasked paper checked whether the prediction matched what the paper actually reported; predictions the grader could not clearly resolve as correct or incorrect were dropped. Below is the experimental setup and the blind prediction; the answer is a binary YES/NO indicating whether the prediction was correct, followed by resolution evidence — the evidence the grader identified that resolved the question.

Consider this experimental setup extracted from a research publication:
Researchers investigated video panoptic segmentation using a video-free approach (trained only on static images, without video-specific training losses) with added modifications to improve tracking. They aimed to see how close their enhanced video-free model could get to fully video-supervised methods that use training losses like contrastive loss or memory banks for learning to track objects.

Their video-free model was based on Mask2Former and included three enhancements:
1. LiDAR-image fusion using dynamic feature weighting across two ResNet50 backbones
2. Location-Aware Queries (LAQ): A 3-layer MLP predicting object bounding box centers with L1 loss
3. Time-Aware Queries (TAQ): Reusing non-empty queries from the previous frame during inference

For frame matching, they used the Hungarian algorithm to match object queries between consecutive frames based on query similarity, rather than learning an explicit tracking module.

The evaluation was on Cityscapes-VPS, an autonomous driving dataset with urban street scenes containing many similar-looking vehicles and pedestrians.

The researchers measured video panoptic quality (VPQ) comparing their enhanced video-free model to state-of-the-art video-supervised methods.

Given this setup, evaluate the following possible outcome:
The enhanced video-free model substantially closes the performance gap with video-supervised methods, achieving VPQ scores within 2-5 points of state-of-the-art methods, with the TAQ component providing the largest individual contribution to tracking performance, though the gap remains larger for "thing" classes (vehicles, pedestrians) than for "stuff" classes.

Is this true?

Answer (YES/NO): YES